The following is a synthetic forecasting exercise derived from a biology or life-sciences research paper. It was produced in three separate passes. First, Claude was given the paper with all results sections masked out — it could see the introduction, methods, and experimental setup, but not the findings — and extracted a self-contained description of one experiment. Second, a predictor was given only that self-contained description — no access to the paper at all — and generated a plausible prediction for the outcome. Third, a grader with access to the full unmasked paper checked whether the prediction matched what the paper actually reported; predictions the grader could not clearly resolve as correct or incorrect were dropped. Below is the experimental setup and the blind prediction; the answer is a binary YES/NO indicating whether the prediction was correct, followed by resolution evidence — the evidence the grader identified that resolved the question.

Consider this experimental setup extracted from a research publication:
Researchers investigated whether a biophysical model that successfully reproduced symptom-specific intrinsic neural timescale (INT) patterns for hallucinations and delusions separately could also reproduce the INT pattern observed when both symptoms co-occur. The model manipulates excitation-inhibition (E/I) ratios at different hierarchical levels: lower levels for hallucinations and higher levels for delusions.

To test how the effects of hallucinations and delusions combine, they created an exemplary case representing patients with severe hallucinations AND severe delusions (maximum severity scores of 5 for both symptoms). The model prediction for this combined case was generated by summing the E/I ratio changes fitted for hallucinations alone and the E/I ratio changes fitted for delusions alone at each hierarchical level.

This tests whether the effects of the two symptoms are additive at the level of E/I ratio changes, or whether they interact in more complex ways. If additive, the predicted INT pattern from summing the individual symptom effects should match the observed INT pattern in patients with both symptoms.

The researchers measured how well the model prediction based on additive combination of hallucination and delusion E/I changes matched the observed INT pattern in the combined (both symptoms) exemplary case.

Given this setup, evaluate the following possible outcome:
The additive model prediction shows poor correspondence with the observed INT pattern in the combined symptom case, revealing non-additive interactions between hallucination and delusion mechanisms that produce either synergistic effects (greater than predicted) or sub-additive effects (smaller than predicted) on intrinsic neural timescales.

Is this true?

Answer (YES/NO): NO